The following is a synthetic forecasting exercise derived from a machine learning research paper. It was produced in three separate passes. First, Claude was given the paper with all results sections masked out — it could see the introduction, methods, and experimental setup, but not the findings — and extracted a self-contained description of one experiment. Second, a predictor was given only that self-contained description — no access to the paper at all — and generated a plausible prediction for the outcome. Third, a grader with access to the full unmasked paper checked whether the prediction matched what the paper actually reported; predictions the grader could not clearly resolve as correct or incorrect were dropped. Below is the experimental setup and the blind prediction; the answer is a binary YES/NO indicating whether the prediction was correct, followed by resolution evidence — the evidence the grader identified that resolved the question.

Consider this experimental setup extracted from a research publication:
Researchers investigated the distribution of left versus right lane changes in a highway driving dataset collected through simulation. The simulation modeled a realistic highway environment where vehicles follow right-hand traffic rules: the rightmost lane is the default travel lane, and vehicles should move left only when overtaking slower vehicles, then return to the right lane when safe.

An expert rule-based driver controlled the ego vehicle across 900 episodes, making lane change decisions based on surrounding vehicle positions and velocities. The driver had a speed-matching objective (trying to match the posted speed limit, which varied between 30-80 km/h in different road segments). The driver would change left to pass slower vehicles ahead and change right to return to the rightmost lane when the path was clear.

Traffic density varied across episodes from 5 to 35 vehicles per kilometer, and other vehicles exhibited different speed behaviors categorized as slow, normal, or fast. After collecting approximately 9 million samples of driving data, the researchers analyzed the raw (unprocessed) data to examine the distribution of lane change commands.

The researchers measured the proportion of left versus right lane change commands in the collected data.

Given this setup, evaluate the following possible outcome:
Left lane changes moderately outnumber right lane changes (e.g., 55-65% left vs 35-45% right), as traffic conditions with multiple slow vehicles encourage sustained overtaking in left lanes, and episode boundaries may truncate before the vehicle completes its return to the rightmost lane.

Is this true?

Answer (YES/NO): NO